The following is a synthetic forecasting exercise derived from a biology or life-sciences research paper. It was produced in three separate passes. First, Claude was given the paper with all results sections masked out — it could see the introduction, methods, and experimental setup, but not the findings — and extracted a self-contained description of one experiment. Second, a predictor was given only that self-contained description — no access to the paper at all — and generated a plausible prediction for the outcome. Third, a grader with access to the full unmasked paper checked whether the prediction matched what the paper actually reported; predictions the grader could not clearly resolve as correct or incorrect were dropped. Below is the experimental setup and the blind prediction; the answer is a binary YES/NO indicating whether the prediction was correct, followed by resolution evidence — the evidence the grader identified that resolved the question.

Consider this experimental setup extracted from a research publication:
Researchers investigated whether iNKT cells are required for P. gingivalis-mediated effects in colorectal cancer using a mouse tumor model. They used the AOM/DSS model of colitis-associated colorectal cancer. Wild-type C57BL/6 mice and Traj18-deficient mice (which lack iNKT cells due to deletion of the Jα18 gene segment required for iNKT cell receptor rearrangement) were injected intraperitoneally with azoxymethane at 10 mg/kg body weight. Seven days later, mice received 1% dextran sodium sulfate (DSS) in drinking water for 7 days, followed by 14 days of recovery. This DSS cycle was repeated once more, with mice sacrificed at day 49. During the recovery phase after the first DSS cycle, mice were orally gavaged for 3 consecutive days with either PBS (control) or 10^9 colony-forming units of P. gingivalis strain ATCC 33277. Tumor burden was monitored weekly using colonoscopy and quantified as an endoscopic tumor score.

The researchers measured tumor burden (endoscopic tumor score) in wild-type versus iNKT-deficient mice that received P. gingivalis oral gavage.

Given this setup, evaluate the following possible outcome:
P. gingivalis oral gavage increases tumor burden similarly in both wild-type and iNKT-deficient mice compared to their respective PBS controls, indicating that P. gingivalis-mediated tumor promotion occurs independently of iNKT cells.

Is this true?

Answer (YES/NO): NO